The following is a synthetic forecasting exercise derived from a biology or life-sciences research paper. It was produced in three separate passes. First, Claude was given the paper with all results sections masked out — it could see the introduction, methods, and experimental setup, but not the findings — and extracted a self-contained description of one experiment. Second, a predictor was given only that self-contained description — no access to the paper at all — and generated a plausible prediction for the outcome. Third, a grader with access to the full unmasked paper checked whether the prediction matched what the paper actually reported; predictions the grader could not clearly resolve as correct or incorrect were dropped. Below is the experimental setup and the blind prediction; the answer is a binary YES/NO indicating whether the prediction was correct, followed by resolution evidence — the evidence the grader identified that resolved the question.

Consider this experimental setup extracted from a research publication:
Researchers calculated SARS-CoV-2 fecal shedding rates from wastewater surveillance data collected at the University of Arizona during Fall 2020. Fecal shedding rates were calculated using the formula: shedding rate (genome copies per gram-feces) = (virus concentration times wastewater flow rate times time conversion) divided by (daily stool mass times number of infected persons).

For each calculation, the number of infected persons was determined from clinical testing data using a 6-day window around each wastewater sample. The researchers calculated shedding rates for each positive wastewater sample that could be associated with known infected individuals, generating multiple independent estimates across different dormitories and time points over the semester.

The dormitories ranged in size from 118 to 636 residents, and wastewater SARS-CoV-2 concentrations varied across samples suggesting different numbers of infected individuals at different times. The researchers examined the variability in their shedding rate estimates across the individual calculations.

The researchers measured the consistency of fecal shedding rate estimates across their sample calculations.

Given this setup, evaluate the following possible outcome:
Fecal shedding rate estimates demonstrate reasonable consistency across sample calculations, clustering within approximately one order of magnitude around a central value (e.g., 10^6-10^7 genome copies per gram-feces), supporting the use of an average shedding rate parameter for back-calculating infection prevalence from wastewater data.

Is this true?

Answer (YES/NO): YES